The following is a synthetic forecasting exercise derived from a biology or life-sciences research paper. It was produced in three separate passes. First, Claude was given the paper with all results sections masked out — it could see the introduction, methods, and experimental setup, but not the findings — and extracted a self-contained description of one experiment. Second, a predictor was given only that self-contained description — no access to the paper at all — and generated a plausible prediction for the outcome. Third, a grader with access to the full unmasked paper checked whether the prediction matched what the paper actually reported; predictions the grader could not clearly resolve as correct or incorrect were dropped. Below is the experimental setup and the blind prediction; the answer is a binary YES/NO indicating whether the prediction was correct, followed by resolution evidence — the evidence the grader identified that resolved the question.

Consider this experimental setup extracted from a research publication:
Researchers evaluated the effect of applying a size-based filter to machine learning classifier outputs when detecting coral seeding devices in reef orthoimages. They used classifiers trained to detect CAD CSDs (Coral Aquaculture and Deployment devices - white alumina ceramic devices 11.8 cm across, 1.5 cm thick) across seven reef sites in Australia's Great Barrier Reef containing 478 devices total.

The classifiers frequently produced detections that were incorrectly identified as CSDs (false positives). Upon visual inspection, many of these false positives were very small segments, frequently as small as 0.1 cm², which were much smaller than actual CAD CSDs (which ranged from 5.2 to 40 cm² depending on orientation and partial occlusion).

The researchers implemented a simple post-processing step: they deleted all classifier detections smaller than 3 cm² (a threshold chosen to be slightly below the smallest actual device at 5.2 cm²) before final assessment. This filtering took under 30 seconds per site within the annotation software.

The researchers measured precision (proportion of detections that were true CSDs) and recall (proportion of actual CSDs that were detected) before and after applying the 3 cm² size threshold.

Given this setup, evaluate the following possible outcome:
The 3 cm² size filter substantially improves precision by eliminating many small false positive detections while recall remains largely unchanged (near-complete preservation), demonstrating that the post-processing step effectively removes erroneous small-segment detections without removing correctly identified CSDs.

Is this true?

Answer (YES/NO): YES